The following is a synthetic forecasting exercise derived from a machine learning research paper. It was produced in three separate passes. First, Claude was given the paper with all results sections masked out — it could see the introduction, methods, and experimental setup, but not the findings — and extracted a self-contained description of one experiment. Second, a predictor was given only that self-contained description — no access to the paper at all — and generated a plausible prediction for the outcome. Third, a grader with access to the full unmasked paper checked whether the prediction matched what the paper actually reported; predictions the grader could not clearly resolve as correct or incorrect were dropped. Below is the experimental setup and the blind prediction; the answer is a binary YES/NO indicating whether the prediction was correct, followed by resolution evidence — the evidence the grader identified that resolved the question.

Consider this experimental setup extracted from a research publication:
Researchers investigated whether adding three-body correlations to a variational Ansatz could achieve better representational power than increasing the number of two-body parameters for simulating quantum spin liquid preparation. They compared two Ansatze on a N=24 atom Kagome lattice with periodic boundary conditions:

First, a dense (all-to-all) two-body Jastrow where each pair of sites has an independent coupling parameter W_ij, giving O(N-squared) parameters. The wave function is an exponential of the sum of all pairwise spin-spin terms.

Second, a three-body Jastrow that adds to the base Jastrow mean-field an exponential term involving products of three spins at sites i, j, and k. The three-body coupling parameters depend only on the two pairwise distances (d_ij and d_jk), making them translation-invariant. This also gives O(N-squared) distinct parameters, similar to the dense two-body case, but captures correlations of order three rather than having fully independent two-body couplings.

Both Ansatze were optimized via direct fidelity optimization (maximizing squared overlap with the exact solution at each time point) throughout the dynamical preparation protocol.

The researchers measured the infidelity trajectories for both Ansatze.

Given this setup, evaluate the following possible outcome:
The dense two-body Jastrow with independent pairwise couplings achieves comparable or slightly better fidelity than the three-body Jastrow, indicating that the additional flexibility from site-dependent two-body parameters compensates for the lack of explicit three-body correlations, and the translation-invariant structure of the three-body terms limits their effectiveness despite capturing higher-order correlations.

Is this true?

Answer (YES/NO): NO